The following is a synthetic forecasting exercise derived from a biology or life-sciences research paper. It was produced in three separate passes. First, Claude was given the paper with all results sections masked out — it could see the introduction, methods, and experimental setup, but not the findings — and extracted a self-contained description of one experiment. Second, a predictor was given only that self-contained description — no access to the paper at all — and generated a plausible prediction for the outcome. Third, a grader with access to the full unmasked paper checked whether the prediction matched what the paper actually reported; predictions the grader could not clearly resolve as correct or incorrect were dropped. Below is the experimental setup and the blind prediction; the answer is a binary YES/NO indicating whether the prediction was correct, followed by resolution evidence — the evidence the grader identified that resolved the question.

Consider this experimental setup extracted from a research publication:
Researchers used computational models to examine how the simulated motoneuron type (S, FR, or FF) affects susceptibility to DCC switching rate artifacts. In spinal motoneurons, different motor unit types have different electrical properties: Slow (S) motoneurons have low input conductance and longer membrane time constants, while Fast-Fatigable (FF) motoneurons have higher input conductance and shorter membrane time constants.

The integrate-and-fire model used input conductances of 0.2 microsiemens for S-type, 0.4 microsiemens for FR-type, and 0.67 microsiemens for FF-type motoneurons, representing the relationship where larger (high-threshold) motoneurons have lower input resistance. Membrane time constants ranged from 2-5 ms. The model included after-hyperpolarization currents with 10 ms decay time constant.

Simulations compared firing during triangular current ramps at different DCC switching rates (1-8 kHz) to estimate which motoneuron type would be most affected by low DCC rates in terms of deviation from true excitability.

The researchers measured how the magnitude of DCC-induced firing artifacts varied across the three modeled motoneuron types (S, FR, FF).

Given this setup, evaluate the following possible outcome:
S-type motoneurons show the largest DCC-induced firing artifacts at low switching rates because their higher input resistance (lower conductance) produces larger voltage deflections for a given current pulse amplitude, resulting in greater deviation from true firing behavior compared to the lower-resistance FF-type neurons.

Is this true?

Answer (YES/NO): NO